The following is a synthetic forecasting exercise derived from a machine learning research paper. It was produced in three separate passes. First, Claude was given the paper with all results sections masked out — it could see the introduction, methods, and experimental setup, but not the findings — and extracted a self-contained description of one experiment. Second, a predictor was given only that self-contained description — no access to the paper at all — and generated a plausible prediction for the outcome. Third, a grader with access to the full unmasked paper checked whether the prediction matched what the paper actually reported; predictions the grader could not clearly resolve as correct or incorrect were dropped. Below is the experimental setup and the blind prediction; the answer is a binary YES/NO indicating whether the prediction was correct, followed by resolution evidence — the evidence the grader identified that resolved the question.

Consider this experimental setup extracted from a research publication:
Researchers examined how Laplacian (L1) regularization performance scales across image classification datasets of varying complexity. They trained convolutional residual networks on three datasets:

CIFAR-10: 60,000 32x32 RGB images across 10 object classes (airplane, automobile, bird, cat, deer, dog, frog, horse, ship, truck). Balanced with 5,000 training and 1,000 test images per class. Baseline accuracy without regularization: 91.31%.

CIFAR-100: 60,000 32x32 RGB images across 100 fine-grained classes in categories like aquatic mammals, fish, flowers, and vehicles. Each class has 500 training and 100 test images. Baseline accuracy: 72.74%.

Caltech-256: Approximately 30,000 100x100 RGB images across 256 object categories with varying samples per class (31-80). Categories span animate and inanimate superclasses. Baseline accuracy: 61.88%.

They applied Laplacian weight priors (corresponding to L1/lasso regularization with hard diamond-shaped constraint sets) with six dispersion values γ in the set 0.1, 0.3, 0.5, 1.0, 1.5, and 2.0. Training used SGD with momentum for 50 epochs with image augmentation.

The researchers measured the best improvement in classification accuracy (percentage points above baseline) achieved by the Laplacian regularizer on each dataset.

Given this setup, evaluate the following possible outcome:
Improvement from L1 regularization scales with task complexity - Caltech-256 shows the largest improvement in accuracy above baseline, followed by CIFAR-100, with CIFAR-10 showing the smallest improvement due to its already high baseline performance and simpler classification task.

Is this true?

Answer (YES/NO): YES